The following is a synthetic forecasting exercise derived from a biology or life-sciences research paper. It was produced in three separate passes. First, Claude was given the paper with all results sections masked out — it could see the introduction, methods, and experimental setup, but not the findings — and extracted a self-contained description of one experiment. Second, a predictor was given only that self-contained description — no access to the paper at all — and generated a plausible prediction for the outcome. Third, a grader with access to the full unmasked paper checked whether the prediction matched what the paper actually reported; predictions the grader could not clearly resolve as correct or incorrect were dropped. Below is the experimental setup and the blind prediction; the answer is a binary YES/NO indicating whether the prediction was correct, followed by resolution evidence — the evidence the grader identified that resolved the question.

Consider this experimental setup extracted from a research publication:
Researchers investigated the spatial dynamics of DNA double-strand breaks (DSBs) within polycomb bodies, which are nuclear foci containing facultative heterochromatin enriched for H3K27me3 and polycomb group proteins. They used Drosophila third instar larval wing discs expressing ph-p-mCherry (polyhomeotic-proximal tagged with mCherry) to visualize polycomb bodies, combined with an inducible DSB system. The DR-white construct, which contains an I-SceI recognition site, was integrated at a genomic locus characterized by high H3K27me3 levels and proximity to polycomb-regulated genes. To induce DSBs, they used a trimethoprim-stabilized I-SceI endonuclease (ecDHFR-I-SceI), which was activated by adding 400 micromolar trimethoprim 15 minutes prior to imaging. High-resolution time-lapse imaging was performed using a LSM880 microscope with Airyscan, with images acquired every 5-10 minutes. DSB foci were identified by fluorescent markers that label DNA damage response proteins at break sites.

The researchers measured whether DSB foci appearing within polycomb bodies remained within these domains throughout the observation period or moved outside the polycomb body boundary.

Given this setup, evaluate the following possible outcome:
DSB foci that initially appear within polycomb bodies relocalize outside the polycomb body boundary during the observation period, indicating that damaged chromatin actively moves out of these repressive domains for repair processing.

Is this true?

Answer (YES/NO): YES